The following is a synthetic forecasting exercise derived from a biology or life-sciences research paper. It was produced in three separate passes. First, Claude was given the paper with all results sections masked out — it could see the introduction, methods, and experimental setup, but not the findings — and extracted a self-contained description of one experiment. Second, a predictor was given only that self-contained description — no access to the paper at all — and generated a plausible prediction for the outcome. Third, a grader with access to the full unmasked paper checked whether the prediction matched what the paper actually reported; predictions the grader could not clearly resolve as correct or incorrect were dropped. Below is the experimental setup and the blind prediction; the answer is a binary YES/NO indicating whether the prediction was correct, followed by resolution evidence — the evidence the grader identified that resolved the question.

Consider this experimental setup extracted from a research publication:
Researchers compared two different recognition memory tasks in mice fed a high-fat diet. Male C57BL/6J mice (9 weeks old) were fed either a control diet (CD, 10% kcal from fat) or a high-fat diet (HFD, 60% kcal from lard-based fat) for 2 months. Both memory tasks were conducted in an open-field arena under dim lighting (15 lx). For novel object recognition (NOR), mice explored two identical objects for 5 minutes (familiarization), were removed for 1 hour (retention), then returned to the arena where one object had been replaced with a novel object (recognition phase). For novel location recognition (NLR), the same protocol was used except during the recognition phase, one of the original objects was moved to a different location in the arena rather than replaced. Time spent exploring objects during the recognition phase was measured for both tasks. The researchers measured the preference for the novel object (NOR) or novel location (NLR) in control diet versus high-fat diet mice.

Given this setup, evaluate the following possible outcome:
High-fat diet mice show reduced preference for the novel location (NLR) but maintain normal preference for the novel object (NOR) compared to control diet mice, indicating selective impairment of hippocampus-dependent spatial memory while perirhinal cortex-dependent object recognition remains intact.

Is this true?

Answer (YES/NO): NO